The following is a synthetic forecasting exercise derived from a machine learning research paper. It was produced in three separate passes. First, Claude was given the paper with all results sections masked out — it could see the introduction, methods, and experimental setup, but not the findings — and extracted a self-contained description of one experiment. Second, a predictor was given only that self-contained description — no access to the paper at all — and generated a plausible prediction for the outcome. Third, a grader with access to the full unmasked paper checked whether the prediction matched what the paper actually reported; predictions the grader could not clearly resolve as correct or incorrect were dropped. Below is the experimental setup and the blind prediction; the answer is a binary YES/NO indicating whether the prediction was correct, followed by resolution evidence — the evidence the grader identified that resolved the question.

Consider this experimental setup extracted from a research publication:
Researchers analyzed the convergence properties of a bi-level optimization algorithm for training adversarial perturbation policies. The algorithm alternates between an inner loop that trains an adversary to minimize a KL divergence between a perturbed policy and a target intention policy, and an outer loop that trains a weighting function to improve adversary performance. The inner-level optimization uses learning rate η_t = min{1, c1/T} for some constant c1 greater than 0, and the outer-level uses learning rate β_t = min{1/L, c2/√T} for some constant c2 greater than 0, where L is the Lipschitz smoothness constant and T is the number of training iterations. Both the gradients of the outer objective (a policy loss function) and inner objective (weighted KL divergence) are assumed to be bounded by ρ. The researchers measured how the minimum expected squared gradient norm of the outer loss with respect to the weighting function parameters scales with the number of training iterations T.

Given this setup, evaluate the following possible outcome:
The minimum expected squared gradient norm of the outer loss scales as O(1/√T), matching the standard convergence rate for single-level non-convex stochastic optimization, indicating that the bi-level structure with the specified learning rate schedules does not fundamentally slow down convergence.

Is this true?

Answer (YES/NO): YES